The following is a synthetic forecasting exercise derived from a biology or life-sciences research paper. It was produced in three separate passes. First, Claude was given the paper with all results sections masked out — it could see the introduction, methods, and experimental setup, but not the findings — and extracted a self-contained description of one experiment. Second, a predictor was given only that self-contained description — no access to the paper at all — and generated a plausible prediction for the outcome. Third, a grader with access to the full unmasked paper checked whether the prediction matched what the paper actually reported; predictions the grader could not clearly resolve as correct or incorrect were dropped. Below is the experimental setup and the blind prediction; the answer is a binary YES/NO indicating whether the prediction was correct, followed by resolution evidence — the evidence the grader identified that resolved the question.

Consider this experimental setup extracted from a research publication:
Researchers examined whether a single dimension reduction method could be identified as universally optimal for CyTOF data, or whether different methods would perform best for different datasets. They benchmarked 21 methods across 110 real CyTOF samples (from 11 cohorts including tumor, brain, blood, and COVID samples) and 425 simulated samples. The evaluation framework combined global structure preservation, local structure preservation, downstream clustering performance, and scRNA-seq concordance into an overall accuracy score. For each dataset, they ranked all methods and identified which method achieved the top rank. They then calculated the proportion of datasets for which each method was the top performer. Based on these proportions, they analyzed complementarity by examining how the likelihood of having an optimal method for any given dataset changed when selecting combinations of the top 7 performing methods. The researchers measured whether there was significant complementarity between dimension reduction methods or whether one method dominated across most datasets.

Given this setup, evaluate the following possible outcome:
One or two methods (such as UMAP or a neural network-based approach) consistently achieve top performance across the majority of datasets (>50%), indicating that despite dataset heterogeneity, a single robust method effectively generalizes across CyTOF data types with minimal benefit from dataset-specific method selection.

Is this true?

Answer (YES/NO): NO